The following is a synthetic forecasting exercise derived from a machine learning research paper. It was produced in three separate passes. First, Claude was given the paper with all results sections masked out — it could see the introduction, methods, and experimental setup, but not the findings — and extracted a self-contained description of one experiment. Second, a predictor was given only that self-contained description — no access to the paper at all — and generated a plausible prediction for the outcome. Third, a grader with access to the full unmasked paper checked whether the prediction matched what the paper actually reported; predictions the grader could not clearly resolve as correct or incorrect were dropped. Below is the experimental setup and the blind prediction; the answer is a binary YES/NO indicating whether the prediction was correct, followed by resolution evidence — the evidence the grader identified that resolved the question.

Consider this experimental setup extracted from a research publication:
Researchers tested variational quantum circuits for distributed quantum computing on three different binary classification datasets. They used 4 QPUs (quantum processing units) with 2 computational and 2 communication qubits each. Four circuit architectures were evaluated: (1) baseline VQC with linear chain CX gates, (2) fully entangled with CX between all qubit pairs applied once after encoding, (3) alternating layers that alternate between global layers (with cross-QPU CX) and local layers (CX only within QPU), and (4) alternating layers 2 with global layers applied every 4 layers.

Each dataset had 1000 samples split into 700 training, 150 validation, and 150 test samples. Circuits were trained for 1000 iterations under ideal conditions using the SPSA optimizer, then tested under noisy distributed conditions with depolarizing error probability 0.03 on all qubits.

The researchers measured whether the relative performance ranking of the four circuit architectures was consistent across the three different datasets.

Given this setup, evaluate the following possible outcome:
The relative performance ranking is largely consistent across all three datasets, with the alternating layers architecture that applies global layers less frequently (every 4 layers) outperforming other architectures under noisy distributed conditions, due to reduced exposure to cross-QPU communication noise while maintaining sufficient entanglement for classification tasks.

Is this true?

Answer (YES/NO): NO